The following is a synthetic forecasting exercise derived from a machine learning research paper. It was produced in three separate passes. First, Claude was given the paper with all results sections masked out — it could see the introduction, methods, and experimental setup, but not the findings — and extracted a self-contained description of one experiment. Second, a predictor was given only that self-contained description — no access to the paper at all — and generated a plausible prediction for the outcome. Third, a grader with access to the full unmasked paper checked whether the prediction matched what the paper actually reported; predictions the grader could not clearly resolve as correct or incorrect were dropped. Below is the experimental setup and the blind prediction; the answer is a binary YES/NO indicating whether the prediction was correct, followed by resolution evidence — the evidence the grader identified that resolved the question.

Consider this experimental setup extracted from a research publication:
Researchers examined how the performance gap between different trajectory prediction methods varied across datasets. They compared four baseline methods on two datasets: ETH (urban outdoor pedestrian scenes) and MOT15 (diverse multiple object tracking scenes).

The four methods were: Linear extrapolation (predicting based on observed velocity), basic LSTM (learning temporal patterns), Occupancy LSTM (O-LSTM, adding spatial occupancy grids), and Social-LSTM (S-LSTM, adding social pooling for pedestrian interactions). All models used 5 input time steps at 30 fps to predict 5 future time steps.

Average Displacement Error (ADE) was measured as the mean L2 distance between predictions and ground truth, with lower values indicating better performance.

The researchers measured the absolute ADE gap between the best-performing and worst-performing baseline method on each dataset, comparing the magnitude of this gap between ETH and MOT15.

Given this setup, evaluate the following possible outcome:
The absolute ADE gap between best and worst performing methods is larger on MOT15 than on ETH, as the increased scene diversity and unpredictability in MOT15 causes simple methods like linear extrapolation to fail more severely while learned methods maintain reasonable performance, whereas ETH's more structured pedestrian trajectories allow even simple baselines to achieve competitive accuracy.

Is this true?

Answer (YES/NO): YES